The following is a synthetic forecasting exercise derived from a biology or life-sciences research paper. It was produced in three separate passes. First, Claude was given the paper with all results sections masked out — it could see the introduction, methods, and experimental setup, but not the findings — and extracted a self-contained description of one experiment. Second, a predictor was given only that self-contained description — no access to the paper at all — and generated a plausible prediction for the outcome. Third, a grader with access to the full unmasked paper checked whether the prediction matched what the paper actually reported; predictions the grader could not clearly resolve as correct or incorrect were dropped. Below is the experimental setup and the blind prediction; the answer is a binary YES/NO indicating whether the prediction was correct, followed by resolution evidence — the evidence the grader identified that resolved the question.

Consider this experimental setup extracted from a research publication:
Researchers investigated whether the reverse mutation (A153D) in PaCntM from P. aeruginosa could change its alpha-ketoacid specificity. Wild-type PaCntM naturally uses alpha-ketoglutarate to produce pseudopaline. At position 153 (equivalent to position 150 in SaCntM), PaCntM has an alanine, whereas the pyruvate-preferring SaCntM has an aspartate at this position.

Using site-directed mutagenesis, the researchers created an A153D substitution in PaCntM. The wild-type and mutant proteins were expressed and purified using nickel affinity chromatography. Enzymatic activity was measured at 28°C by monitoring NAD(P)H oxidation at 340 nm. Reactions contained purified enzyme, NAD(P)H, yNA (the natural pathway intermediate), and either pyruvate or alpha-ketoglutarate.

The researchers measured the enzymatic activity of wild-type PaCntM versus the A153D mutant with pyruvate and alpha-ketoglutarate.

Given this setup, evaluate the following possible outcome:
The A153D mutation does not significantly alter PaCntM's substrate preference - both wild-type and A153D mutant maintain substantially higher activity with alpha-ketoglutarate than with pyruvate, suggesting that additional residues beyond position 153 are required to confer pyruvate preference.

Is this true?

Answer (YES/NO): NO